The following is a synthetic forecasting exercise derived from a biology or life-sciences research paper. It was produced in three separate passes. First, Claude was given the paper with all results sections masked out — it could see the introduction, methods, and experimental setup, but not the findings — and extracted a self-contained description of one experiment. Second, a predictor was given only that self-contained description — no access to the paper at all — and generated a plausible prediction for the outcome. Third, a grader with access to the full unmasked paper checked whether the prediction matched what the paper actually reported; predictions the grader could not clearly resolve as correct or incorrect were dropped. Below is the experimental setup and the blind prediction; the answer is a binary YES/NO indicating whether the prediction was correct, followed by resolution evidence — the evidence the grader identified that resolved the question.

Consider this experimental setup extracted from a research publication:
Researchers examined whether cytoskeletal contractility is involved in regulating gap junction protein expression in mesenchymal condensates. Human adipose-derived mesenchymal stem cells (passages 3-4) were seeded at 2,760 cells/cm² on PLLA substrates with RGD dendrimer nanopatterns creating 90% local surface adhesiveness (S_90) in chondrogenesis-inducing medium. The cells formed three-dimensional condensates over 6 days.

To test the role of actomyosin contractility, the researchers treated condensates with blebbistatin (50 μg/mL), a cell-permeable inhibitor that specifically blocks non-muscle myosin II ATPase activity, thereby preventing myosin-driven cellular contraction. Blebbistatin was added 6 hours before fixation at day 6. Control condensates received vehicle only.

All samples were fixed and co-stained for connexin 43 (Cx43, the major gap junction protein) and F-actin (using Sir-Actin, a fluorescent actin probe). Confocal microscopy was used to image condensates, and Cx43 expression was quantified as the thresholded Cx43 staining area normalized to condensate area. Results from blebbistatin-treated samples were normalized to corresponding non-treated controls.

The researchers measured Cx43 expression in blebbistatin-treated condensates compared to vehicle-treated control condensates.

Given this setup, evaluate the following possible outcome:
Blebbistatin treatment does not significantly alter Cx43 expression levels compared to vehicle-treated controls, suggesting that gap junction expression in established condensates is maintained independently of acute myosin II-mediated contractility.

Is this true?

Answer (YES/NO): NO